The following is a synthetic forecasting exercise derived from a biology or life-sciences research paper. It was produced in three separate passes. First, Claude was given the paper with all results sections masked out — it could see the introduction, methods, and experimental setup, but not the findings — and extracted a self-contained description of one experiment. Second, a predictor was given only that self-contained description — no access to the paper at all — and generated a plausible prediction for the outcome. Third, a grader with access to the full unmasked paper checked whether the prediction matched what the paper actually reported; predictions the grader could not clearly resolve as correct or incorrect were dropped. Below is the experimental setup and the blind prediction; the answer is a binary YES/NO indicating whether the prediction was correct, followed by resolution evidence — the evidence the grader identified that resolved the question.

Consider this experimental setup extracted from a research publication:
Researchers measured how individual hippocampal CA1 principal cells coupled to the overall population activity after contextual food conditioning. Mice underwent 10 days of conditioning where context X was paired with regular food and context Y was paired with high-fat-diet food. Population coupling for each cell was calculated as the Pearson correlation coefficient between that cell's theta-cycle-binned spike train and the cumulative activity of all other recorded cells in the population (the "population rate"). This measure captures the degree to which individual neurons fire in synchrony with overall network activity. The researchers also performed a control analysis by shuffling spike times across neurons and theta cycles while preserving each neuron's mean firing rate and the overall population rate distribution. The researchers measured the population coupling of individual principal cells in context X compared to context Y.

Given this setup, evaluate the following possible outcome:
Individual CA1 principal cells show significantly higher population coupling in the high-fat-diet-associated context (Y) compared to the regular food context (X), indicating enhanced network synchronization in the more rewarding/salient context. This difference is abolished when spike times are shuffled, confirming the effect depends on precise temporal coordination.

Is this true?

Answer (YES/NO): YES